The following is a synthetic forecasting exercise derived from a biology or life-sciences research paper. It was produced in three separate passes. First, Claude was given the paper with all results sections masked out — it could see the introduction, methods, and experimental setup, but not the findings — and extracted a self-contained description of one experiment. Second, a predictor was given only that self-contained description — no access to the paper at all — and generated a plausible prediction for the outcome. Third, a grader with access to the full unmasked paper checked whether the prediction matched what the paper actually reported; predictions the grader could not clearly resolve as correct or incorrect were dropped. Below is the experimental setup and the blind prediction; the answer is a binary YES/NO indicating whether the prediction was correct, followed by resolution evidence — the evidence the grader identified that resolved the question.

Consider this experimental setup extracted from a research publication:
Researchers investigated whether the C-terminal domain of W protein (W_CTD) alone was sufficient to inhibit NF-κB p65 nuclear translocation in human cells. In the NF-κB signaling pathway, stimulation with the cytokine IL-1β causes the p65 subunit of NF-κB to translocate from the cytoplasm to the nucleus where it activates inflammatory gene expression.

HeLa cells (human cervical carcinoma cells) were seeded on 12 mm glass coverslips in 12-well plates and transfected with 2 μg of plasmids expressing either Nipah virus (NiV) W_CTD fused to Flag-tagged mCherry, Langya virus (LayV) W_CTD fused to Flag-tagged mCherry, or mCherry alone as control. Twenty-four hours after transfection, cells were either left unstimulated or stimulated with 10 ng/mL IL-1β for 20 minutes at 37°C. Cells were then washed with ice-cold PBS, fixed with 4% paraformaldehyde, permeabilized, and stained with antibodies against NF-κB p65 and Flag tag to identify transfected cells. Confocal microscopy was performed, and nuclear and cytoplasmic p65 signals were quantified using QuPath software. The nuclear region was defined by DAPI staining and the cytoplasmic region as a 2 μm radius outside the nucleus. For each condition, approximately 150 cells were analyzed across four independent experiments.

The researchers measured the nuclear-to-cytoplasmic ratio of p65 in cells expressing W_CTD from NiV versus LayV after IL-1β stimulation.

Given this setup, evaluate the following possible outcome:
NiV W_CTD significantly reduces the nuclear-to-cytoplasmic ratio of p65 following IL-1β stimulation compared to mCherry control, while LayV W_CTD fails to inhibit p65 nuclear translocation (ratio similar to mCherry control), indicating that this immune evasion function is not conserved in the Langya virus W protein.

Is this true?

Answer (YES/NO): YES